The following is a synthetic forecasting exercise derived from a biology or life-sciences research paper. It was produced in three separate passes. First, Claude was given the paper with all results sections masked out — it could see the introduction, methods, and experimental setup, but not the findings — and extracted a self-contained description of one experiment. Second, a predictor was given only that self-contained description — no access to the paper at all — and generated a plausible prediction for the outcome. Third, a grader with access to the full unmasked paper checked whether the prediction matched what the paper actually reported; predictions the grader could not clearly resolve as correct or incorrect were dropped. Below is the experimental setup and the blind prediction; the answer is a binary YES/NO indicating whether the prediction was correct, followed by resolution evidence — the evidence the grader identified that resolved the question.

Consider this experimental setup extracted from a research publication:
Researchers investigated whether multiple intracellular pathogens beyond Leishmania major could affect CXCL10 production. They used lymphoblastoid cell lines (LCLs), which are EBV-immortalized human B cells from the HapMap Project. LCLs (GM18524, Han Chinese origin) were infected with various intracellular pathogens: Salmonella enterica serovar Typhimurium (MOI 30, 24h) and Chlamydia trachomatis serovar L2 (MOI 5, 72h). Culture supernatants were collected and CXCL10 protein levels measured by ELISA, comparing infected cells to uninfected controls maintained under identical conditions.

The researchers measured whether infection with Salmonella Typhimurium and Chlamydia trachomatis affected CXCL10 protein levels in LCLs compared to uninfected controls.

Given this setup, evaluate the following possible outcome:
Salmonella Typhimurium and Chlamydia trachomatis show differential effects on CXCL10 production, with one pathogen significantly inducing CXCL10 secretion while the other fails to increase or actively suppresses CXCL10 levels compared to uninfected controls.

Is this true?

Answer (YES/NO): NO